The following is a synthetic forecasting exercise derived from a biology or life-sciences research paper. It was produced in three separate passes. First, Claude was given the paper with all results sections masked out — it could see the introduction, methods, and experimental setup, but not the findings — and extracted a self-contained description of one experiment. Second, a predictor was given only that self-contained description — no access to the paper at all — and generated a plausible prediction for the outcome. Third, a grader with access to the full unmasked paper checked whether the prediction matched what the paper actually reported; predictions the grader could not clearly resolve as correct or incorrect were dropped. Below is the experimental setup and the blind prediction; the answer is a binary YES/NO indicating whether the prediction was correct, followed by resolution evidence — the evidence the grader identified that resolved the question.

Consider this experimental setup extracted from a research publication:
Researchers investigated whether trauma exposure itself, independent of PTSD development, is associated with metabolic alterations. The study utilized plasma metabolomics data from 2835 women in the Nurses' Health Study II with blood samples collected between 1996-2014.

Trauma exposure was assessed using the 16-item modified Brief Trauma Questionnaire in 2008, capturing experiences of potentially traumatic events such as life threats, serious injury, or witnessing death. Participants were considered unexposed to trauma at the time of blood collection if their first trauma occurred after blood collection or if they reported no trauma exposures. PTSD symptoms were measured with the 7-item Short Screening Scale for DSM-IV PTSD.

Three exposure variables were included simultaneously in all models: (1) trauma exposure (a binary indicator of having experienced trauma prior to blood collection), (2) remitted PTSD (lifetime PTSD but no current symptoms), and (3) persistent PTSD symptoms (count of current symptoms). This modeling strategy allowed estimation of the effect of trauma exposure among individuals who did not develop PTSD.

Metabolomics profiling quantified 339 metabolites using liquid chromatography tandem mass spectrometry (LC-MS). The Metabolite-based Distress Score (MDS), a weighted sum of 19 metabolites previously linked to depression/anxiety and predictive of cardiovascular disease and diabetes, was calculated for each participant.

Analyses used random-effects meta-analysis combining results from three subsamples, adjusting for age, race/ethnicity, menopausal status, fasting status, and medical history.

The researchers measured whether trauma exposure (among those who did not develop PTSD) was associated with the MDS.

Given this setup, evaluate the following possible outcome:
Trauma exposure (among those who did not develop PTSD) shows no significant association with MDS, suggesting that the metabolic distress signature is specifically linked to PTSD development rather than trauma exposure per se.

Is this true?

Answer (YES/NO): YES